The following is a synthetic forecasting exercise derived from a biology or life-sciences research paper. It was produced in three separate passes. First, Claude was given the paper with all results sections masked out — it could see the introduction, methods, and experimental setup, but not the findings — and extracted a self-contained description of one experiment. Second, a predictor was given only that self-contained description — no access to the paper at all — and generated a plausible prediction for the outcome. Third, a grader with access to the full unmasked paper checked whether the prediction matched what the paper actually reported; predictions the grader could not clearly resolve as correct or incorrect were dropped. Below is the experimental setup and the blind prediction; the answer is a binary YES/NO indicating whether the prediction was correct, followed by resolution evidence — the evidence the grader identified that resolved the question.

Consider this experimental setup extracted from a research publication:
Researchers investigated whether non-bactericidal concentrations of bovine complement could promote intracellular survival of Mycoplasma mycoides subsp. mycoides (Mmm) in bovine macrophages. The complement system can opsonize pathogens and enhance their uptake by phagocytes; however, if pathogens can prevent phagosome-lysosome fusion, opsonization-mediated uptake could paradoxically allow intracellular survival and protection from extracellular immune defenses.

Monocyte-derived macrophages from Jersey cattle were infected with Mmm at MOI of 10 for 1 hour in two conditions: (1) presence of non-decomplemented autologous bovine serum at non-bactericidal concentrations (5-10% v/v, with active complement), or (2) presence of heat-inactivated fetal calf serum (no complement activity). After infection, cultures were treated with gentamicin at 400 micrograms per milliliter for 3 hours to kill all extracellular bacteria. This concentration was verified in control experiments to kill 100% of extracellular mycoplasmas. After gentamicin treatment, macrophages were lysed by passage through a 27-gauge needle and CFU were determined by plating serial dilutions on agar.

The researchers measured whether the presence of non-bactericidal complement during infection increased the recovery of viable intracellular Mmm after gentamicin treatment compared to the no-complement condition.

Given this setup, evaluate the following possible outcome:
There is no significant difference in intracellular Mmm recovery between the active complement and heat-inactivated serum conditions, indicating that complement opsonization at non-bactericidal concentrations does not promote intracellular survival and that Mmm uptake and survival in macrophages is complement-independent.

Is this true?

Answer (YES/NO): YES